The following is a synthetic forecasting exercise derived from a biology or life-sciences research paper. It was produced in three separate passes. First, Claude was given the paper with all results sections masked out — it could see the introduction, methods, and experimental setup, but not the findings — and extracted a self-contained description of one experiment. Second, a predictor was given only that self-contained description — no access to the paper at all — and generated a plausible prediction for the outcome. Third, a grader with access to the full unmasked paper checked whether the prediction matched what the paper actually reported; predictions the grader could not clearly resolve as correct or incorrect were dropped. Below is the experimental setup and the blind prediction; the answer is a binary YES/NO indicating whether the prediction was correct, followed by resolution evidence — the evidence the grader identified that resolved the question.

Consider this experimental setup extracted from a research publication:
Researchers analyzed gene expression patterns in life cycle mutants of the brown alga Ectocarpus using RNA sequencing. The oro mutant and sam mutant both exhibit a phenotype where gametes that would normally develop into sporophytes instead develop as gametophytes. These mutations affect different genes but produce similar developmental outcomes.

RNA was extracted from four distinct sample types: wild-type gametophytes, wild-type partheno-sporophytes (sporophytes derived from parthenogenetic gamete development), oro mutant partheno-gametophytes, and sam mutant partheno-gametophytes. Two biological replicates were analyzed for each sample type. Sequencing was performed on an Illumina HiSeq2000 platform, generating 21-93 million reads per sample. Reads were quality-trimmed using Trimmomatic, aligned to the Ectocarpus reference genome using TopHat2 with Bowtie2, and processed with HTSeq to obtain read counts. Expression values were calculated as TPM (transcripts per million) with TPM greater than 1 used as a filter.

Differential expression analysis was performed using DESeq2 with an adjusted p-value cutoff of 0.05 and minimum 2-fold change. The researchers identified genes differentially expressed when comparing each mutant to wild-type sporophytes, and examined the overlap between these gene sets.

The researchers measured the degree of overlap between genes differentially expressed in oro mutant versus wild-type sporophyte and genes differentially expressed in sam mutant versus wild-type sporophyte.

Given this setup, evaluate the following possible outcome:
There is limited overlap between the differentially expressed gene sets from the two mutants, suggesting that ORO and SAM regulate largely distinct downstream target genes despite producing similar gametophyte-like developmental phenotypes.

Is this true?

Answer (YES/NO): NO